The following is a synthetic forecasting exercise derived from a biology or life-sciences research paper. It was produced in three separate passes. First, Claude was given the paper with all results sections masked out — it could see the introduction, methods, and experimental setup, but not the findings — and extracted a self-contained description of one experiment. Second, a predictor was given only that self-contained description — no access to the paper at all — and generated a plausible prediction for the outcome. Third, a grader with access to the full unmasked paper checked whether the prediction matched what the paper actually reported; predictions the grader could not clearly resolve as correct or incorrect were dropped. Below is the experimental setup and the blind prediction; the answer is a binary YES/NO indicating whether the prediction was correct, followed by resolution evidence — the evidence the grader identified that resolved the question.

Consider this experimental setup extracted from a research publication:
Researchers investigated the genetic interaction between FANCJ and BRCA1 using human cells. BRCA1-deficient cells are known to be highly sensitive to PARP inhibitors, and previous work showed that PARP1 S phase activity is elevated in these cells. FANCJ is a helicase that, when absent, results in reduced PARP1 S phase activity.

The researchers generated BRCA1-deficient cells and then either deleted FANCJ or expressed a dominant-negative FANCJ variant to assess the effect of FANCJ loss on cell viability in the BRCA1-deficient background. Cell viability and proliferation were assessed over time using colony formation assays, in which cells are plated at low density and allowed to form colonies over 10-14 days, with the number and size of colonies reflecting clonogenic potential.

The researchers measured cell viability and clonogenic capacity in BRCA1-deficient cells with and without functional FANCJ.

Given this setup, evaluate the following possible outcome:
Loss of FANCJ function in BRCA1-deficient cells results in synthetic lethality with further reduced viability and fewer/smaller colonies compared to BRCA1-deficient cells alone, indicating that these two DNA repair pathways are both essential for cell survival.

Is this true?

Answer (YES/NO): YES